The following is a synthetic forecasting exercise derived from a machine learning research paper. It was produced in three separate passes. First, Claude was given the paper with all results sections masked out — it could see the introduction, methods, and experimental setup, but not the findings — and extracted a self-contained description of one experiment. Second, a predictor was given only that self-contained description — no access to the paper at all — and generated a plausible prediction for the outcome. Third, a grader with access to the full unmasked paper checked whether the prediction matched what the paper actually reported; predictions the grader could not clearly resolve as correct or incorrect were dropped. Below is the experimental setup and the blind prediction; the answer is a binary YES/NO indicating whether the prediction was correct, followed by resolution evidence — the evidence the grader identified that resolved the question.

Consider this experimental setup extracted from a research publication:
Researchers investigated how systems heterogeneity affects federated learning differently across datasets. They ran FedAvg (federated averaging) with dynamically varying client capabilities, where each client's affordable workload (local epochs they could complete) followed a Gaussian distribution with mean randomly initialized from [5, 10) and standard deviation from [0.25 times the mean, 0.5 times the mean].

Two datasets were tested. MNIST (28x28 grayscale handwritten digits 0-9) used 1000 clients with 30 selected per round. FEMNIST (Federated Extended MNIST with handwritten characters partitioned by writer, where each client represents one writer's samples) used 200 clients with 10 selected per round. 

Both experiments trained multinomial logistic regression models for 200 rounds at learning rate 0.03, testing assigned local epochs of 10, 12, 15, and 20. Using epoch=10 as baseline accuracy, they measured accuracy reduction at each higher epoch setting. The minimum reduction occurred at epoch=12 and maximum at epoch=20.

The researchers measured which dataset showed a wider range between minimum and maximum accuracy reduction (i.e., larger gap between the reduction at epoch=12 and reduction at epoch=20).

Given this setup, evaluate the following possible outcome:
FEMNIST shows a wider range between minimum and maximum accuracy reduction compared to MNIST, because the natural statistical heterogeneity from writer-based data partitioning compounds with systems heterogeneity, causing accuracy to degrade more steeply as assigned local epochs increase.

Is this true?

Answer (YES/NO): NO